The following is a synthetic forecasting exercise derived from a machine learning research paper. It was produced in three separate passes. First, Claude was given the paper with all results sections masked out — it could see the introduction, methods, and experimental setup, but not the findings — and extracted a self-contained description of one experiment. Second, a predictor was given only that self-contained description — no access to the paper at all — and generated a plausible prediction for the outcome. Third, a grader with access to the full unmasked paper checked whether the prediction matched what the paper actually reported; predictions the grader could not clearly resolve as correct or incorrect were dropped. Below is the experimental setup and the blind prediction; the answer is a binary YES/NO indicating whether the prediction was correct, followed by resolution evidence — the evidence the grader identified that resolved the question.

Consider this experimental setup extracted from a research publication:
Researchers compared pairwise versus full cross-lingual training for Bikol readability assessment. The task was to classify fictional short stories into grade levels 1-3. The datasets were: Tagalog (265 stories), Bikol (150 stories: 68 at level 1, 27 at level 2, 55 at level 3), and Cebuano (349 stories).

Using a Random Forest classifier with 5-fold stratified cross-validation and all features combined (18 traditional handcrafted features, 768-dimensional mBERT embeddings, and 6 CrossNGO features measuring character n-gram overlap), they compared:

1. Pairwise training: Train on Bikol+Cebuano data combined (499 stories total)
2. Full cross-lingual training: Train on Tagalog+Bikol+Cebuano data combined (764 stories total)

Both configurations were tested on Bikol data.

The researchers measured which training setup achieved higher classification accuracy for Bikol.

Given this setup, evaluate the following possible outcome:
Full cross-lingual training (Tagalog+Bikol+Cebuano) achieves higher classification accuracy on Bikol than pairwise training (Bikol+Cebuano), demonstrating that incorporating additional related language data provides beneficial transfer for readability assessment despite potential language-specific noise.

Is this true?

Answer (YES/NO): YES